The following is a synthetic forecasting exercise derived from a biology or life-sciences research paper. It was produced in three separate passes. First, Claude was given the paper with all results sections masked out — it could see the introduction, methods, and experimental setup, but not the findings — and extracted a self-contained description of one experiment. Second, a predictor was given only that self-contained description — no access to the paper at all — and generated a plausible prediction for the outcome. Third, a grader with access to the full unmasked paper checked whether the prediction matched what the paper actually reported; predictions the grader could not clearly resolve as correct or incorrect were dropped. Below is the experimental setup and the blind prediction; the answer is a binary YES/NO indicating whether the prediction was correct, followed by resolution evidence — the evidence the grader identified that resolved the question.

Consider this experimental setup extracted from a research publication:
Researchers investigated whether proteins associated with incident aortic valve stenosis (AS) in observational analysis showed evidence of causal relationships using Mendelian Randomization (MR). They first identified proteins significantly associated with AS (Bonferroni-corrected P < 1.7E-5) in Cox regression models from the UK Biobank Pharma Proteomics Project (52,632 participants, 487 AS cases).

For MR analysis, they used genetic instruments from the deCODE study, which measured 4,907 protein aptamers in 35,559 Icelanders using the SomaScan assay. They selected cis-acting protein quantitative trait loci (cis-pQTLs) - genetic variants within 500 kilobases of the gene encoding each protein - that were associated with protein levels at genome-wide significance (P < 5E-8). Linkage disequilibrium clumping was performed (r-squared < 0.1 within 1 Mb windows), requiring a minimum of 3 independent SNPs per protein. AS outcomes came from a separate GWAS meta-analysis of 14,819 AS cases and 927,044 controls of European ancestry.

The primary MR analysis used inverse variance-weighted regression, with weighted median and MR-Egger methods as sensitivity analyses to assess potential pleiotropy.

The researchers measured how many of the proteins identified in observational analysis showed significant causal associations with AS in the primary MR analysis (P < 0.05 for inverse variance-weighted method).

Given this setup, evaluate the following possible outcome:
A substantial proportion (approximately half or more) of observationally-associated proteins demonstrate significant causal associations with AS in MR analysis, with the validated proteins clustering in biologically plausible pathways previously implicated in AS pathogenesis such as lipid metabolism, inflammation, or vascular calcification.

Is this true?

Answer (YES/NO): NO